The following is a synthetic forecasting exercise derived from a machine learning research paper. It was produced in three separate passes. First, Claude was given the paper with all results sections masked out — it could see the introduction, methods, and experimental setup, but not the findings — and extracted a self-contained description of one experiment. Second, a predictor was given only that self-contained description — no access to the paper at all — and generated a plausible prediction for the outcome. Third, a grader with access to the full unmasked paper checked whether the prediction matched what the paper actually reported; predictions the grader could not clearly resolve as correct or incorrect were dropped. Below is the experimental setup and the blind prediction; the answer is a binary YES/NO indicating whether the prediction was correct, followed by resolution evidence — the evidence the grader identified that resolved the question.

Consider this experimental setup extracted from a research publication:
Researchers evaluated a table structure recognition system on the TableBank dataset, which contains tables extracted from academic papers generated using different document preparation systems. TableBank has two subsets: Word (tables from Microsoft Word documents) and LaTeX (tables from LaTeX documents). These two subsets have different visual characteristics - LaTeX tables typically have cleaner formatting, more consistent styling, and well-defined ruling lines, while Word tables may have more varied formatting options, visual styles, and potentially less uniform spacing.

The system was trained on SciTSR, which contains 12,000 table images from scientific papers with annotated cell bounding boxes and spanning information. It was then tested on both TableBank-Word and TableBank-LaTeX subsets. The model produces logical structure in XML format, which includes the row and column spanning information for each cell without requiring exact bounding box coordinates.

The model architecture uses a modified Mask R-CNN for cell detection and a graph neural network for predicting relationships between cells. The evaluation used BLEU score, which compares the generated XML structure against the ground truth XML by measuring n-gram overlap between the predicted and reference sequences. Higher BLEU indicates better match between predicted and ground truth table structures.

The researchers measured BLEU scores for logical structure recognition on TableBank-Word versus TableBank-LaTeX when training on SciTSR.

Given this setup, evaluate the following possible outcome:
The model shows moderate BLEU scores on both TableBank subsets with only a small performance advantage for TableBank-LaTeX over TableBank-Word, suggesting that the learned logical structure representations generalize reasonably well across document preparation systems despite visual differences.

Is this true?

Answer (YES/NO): NO